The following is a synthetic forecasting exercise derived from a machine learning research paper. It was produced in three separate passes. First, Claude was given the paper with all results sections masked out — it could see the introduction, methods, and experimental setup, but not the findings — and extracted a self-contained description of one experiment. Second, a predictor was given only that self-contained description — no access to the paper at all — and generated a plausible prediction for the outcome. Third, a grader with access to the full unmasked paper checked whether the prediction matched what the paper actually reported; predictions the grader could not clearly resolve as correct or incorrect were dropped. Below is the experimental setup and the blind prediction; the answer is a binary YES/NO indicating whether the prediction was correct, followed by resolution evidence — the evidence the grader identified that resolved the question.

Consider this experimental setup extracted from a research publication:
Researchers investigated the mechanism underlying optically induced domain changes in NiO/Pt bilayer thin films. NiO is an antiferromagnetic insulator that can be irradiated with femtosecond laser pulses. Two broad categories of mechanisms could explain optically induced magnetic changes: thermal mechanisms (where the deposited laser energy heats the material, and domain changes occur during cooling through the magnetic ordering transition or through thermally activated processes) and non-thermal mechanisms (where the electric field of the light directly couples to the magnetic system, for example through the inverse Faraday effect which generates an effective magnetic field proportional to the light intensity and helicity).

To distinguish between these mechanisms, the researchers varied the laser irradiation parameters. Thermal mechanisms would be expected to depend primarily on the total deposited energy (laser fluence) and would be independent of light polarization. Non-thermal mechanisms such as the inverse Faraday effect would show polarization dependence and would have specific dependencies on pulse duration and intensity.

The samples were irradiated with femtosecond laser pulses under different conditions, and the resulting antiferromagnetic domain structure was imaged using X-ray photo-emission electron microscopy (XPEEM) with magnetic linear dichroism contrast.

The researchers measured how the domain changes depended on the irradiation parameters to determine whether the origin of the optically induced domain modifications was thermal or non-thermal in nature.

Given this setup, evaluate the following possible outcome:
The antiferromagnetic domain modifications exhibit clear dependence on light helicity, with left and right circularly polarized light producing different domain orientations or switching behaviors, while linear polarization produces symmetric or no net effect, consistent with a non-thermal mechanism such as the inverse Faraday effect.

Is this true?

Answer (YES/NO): NO